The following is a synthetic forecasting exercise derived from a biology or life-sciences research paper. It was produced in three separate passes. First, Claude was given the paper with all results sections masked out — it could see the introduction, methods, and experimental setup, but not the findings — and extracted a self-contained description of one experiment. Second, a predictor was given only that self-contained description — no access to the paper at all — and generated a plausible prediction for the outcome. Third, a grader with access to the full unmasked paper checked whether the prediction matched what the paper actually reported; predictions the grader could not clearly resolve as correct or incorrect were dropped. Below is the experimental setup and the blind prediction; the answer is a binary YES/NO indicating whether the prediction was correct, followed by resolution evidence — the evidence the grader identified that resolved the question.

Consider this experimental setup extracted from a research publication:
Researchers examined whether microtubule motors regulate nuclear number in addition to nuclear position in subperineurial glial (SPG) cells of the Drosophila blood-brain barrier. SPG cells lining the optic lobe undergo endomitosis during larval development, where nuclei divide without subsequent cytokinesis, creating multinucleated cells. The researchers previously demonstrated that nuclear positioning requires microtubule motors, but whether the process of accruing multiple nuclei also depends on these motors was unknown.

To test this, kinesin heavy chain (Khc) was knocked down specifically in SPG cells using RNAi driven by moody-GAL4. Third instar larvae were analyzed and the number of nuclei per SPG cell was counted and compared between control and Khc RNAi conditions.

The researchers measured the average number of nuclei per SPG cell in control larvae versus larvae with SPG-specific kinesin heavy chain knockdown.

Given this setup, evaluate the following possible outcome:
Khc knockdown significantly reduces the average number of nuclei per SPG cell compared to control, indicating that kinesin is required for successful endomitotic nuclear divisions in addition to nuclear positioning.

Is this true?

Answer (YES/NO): NO